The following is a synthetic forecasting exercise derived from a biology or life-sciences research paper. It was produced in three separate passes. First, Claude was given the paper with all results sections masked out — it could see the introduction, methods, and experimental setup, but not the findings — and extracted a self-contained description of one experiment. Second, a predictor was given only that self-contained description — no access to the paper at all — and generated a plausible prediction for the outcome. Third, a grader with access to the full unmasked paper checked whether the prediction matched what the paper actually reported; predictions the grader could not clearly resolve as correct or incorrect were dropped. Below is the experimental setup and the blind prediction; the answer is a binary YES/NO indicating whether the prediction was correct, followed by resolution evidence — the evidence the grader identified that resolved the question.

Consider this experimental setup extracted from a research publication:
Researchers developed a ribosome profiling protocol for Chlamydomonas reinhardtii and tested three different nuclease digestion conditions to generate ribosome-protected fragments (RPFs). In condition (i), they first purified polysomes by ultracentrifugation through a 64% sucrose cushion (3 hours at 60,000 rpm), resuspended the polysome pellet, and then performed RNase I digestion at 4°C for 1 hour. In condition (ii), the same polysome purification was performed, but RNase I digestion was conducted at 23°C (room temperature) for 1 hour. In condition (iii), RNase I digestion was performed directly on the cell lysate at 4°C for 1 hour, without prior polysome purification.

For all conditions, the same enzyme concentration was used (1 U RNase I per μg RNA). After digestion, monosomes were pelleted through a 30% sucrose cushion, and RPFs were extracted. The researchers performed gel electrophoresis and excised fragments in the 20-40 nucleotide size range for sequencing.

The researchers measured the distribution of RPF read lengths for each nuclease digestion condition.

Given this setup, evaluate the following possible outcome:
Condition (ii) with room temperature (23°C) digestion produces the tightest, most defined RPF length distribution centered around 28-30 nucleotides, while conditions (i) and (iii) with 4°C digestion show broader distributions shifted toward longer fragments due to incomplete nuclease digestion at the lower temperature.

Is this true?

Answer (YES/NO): NO